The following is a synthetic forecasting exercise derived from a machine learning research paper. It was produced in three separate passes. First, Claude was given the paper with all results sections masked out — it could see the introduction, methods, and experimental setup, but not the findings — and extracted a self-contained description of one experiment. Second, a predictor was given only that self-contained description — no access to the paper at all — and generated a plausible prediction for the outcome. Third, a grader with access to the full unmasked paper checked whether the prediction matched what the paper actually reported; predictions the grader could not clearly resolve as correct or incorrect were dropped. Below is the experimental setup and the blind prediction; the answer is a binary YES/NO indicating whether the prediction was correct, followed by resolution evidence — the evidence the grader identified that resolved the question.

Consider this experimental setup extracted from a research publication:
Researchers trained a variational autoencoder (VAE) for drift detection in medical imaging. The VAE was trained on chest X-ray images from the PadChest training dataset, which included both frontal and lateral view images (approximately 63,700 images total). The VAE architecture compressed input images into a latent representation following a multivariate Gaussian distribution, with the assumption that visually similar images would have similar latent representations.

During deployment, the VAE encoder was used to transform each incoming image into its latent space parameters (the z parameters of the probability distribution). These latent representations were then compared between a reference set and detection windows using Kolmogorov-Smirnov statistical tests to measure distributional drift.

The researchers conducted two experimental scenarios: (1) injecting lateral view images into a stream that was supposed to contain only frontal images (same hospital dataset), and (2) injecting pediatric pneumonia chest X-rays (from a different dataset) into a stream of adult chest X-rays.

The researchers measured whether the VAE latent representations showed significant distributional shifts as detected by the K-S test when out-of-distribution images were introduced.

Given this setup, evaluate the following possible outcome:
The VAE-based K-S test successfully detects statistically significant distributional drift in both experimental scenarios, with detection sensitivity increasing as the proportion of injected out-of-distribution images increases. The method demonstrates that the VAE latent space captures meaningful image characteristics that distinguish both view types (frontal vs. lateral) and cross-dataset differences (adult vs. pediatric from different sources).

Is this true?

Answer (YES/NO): YES